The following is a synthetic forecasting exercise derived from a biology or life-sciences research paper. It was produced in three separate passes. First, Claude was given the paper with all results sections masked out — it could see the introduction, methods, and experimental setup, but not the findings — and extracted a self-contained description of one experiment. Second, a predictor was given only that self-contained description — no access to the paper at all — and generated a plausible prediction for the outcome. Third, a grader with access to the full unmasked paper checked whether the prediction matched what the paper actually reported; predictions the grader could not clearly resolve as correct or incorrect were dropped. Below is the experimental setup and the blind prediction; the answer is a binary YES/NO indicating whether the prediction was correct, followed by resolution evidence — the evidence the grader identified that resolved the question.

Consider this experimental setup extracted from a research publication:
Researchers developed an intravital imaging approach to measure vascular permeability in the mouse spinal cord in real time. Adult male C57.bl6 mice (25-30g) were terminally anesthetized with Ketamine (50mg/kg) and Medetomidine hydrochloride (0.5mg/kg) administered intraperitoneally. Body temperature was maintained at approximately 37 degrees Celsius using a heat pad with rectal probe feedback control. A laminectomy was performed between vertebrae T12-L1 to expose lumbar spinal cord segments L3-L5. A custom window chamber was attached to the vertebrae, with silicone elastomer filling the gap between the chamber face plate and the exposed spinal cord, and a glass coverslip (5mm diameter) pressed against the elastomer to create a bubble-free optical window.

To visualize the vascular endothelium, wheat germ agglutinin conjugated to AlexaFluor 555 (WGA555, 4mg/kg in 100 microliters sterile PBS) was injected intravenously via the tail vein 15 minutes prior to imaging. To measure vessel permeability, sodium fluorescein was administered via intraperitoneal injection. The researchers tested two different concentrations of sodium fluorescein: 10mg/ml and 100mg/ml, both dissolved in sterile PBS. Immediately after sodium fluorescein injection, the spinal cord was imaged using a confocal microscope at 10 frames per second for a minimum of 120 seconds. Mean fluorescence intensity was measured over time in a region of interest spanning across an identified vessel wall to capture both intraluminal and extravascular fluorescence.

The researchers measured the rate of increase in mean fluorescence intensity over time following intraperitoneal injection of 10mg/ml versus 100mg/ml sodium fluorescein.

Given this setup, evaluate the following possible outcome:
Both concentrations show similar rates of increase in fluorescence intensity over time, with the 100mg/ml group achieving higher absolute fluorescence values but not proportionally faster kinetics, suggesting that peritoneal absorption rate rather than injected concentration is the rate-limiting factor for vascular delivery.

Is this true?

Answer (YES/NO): NO